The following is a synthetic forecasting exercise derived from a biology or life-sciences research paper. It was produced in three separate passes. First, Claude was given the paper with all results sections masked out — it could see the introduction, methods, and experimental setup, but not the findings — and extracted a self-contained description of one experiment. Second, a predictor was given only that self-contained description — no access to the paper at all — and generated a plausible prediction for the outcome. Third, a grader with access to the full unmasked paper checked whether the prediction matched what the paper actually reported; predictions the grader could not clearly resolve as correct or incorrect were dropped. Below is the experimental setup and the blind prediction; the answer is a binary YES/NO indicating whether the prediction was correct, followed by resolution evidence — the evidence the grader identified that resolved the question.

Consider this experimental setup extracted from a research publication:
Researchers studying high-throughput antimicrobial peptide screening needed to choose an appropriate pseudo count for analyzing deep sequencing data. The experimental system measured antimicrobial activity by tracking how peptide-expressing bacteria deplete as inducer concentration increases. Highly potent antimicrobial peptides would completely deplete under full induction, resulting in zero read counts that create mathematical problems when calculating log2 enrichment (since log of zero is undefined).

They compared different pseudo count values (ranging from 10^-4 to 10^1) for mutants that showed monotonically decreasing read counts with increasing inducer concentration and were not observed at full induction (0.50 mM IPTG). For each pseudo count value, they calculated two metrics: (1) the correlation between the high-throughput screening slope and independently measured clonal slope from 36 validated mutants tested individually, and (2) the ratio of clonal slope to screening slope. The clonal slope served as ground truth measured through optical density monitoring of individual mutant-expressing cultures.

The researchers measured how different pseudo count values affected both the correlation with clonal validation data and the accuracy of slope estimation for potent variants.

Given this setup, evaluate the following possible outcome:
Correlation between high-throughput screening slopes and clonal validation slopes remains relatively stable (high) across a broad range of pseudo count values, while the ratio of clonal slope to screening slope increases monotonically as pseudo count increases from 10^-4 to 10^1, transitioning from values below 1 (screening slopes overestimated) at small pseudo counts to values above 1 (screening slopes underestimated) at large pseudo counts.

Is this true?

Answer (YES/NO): NO